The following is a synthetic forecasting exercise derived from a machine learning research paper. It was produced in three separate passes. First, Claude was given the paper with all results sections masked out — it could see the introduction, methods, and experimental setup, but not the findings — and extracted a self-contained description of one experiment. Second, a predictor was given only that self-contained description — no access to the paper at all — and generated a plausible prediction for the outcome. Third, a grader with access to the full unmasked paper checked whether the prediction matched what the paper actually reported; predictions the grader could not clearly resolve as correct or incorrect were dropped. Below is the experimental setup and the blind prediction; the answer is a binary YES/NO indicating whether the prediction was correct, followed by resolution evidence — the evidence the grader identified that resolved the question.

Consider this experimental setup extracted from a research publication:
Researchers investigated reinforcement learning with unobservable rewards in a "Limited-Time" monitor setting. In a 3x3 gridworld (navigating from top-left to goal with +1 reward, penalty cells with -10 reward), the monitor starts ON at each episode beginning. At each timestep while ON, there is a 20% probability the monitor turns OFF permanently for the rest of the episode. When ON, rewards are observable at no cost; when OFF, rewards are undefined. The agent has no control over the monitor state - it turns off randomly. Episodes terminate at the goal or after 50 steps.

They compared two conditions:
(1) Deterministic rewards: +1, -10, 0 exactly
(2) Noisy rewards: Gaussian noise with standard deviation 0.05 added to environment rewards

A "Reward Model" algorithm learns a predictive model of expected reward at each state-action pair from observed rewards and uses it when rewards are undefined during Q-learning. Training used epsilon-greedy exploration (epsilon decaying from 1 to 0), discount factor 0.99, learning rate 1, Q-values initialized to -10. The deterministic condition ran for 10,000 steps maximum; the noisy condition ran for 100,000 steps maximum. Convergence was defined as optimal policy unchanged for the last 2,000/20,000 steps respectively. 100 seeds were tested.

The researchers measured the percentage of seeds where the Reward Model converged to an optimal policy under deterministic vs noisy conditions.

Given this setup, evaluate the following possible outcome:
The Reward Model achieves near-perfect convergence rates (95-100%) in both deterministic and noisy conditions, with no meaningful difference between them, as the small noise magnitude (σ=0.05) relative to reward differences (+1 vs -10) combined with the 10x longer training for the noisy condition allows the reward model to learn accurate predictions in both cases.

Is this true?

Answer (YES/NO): YES